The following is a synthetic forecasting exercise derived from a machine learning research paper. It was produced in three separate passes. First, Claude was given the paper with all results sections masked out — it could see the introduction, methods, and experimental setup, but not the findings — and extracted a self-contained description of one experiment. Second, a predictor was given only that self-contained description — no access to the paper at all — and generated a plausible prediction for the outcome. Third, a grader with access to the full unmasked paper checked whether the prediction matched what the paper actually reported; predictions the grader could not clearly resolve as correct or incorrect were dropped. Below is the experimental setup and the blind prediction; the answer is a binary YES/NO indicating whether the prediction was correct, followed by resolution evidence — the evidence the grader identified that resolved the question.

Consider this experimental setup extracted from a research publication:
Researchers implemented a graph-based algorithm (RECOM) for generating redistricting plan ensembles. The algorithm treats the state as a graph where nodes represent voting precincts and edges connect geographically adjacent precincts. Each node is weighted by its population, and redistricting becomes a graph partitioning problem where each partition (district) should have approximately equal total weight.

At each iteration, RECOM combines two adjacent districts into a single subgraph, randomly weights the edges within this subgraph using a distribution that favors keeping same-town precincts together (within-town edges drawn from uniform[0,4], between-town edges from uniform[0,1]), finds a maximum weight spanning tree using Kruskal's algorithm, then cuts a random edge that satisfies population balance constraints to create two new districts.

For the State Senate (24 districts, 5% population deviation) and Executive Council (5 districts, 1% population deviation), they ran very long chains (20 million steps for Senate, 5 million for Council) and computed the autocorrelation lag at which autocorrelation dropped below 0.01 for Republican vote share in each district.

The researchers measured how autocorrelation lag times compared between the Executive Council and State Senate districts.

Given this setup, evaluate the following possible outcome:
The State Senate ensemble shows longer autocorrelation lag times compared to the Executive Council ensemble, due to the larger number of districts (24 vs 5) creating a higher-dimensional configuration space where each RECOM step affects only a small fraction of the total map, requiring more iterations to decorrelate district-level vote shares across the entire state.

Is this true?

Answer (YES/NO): YES